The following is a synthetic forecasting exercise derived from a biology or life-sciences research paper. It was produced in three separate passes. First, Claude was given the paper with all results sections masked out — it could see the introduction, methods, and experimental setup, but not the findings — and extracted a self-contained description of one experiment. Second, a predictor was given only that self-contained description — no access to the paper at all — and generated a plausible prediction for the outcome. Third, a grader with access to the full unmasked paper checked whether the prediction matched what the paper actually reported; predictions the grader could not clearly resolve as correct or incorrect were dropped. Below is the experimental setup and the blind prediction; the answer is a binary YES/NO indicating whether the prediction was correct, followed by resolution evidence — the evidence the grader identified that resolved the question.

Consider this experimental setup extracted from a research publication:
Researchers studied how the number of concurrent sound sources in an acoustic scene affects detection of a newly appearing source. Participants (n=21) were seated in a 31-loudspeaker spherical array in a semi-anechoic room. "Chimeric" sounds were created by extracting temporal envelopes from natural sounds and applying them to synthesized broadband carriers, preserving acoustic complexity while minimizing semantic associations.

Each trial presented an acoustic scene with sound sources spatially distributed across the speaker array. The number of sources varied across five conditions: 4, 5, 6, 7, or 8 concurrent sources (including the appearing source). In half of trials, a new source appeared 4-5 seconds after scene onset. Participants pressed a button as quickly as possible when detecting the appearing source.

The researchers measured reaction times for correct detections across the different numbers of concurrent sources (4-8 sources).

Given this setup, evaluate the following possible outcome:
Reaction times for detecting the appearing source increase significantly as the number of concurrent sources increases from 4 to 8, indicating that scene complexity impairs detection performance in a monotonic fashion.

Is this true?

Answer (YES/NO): NO